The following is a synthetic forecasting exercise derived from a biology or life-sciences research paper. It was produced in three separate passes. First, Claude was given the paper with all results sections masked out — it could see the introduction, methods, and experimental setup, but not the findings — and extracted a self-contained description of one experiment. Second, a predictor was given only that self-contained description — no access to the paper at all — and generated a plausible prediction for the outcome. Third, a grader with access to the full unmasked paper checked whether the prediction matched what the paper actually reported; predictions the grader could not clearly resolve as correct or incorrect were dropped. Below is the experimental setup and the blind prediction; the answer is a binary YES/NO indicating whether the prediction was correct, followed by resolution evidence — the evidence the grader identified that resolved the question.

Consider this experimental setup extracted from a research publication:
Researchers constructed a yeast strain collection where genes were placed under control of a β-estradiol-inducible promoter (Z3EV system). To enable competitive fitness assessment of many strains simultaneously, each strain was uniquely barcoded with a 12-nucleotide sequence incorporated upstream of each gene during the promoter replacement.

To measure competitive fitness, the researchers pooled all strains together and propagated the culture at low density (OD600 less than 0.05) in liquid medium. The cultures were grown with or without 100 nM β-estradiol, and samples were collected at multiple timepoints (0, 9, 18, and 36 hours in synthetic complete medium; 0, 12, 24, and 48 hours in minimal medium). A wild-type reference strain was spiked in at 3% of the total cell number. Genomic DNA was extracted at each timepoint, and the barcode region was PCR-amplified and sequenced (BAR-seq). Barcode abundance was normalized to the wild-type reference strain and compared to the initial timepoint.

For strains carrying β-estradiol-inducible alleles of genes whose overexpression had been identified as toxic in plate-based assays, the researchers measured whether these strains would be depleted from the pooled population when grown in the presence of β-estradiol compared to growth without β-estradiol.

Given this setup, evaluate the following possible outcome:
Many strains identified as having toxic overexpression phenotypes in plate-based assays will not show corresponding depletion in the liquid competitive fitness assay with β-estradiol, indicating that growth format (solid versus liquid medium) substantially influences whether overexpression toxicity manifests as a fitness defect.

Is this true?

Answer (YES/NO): NO